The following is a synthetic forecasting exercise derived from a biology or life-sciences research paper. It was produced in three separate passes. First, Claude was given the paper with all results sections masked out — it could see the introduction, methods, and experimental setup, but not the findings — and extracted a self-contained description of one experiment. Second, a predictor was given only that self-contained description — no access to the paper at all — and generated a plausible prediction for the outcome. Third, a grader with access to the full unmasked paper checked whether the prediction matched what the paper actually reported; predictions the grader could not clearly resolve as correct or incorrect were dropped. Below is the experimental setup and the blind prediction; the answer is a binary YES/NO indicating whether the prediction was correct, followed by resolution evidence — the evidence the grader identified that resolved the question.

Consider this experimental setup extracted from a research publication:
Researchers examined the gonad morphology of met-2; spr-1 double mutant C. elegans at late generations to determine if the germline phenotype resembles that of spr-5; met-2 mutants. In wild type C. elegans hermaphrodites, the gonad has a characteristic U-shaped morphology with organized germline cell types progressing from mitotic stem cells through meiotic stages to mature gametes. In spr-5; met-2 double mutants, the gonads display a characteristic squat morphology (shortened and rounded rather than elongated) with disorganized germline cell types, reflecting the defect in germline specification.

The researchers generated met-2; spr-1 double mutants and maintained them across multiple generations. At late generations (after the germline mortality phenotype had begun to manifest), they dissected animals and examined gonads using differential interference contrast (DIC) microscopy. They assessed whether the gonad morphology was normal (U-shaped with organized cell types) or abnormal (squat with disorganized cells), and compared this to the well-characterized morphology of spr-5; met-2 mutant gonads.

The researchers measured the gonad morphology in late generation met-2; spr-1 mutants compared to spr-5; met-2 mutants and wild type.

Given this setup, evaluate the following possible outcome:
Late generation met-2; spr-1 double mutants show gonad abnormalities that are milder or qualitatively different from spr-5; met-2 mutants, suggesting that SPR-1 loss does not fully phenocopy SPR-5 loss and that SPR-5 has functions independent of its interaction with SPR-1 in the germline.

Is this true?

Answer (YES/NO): NO